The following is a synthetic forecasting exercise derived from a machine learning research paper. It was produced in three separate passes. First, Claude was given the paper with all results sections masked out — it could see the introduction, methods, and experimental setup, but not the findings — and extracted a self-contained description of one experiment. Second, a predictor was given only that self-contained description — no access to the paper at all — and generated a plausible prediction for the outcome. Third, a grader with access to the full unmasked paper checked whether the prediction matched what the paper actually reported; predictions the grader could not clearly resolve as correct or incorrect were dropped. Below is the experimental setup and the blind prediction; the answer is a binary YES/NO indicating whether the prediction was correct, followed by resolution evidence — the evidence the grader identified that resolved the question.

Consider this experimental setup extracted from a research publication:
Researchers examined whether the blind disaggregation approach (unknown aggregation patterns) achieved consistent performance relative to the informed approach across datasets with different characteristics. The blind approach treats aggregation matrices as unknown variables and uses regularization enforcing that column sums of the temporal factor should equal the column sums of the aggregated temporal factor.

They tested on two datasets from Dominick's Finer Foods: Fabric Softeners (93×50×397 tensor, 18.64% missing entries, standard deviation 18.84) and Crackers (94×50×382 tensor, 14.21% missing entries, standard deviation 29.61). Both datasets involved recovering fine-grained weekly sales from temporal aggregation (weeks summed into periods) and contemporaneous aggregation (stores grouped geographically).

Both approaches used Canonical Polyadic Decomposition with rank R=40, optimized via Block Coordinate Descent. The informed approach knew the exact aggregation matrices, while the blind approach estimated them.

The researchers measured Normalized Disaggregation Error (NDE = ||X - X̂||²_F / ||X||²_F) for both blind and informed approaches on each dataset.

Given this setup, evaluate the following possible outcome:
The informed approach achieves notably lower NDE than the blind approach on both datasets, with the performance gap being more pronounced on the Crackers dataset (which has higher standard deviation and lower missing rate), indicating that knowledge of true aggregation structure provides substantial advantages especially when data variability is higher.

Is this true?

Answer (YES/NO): YES